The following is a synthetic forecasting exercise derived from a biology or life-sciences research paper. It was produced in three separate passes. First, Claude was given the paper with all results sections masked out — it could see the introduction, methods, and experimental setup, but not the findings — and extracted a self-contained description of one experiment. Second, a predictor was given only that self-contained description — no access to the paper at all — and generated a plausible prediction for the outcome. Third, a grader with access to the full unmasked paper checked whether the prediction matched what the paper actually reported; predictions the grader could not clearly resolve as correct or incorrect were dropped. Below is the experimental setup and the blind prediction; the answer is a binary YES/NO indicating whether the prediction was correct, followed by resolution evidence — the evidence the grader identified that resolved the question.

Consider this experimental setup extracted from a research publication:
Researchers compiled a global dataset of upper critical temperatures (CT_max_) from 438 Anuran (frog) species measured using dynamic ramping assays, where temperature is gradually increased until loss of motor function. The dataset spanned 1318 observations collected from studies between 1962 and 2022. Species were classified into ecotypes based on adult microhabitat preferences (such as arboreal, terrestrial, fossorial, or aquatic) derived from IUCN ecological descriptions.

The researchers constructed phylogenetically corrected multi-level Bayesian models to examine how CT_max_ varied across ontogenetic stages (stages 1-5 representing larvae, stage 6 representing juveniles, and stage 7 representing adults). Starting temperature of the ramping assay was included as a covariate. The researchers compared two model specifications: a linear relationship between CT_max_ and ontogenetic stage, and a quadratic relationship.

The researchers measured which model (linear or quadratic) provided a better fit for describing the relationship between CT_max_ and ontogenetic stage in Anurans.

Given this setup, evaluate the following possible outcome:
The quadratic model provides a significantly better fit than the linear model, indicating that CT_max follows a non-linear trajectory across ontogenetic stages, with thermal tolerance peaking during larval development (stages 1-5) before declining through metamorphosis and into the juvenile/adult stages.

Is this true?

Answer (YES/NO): YES